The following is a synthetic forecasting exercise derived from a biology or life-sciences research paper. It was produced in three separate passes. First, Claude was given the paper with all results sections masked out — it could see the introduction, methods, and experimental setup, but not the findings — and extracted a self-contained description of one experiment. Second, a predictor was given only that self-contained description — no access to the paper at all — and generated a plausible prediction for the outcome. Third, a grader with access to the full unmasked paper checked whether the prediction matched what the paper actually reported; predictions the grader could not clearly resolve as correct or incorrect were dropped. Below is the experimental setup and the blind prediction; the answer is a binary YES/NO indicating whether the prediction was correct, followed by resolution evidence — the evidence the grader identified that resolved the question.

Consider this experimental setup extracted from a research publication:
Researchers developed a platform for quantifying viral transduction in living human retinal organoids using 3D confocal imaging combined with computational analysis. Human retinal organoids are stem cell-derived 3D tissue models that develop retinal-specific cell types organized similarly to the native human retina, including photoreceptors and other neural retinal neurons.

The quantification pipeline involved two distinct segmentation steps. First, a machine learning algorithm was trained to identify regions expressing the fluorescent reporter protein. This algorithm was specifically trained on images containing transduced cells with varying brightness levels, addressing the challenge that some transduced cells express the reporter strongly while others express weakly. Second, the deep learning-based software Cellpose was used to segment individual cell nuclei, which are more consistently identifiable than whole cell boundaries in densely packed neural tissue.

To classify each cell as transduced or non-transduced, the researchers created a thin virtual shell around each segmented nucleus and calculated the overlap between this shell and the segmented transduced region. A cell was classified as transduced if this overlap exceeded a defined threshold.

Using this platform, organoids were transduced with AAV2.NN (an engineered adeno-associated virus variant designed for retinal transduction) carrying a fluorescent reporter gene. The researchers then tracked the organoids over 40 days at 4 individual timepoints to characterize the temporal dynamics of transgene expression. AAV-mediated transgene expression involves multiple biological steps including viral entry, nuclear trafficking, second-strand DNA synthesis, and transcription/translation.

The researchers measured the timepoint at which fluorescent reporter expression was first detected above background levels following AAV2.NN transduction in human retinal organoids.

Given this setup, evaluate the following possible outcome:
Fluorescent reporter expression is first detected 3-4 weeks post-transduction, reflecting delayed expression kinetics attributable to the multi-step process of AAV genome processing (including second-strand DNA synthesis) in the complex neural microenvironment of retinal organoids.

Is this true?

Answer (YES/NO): NO